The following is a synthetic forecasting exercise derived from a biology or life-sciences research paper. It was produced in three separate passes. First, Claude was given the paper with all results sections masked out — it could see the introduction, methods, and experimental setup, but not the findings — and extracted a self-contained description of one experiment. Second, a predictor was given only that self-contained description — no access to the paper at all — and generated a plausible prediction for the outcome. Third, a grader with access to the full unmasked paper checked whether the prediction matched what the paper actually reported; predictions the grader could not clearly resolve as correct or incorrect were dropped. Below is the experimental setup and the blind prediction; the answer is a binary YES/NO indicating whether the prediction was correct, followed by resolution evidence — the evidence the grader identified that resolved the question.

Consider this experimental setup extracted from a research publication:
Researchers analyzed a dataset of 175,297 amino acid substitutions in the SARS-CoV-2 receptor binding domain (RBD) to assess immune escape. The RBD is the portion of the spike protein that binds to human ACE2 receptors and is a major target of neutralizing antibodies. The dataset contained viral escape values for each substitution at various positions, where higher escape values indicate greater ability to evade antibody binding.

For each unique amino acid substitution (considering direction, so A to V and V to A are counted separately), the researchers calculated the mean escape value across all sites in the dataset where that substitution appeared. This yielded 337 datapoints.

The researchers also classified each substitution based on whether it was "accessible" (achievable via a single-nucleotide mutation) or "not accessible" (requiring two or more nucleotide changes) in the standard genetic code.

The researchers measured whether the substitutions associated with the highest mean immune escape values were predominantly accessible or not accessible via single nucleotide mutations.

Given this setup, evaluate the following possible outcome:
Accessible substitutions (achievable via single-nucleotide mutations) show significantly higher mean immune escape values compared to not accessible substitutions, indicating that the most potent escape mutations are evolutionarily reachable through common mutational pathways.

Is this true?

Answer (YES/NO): NO